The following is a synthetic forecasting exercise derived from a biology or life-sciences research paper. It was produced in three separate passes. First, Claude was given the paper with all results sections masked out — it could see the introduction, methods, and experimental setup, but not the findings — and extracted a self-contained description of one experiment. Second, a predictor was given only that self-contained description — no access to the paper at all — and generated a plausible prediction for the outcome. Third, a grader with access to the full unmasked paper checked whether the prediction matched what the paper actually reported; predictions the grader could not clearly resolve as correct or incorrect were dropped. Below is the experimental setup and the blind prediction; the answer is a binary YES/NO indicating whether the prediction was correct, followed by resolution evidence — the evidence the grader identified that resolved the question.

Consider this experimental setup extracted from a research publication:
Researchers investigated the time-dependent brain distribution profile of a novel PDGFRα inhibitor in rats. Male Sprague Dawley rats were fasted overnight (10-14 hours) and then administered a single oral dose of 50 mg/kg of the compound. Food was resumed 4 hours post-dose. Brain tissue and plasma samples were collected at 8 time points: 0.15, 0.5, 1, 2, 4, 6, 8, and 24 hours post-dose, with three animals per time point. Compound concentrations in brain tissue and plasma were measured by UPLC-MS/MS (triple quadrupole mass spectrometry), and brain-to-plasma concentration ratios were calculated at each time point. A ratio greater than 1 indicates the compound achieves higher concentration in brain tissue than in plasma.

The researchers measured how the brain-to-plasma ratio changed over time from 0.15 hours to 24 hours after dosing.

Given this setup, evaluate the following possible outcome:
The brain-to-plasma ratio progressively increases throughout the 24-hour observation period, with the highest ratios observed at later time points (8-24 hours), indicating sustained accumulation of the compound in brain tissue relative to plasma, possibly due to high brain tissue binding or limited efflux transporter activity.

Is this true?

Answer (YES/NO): NO